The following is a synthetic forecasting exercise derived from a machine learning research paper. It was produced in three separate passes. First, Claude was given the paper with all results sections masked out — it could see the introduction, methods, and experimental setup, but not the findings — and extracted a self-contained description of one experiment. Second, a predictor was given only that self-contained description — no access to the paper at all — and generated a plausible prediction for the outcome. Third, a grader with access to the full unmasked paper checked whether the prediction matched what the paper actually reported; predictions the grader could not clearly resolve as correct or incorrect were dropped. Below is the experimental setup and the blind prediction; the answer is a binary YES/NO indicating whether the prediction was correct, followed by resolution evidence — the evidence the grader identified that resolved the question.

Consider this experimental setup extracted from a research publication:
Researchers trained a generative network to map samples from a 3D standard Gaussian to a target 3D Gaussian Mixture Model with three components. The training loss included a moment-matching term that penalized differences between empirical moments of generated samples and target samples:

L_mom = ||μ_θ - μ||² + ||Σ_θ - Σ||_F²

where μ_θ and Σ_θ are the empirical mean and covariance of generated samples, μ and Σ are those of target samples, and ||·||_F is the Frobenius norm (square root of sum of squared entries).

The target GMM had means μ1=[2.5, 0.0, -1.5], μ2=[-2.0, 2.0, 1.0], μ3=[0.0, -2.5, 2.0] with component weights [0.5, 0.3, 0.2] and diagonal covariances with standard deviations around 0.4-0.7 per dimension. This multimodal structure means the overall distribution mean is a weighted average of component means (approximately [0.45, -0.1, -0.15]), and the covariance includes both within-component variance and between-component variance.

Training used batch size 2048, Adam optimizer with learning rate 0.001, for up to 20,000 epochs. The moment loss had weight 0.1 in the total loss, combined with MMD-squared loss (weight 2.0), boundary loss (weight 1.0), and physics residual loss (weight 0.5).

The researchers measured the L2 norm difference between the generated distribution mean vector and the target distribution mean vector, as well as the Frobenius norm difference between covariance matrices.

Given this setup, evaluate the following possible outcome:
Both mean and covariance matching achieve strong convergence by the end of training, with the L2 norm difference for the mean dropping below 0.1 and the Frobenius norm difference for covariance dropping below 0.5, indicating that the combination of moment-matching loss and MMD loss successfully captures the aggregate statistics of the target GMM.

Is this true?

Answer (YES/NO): NO